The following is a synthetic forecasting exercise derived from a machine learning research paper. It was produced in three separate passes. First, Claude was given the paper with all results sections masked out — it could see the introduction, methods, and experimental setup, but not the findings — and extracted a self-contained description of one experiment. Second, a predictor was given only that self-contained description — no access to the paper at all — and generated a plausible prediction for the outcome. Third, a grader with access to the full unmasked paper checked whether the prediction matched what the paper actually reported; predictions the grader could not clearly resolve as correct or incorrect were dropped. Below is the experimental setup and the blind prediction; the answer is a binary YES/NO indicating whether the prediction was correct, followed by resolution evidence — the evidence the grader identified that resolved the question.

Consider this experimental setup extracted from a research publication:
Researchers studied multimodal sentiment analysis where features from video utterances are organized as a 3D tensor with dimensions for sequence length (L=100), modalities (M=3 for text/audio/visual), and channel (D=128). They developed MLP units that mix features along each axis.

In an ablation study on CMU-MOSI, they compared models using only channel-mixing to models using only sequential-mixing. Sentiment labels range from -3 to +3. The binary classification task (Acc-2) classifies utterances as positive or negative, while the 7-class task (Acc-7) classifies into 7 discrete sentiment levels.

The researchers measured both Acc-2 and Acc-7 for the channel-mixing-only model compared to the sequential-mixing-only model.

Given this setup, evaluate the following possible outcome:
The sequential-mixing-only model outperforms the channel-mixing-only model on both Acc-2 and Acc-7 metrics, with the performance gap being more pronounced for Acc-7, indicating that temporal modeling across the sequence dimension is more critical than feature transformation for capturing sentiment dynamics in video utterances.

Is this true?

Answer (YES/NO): NO